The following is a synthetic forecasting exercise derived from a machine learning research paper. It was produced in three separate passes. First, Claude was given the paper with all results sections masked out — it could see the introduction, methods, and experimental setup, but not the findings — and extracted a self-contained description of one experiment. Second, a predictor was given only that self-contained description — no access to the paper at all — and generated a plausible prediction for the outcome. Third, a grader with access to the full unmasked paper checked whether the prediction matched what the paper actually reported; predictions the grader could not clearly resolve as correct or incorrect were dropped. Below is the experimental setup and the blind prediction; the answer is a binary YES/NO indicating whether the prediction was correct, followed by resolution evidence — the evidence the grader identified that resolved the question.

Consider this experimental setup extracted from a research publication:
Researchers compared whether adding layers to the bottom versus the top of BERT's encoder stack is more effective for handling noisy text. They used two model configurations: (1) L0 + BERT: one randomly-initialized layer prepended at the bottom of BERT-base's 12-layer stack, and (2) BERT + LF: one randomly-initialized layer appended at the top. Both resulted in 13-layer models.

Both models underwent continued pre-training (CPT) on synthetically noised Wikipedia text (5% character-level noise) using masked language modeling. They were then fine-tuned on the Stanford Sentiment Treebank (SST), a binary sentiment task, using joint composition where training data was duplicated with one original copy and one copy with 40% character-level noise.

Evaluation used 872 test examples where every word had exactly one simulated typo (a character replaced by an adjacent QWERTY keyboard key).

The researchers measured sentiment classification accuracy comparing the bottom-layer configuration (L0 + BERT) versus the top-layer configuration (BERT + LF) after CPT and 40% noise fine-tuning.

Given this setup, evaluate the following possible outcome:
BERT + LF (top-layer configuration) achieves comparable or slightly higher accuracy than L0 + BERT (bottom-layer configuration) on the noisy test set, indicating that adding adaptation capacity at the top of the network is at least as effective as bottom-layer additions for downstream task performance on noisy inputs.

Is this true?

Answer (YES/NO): NO